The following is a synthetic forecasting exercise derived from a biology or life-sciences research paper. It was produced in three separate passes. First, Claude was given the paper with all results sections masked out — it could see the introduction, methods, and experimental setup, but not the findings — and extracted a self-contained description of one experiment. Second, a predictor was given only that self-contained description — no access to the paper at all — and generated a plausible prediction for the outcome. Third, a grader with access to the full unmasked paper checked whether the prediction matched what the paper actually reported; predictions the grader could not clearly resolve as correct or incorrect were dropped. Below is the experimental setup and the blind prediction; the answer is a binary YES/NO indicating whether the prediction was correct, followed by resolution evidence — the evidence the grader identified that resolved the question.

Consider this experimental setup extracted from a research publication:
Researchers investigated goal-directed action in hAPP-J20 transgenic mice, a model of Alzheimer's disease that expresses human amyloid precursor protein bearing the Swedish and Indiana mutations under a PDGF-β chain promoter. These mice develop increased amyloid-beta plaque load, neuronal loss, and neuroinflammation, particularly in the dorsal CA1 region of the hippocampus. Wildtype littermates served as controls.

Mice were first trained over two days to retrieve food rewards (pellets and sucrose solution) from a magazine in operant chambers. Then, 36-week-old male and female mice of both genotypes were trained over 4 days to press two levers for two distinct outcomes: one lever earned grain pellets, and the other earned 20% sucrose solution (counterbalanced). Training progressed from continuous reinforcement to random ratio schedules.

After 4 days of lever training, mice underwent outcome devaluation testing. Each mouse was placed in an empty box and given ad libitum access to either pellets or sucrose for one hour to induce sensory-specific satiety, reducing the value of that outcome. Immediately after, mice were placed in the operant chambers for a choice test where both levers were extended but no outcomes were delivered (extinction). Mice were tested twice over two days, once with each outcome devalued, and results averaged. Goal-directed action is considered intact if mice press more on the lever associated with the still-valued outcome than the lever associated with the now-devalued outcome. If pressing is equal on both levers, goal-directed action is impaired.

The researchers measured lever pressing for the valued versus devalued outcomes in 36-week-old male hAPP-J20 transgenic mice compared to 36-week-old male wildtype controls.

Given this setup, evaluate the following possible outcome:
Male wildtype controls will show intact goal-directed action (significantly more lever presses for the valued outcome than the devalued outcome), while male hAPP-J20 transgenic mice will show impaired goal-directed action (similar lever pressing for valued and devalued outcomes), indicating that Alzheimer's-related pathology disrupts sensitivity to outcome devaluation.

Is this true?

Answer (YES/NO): YES